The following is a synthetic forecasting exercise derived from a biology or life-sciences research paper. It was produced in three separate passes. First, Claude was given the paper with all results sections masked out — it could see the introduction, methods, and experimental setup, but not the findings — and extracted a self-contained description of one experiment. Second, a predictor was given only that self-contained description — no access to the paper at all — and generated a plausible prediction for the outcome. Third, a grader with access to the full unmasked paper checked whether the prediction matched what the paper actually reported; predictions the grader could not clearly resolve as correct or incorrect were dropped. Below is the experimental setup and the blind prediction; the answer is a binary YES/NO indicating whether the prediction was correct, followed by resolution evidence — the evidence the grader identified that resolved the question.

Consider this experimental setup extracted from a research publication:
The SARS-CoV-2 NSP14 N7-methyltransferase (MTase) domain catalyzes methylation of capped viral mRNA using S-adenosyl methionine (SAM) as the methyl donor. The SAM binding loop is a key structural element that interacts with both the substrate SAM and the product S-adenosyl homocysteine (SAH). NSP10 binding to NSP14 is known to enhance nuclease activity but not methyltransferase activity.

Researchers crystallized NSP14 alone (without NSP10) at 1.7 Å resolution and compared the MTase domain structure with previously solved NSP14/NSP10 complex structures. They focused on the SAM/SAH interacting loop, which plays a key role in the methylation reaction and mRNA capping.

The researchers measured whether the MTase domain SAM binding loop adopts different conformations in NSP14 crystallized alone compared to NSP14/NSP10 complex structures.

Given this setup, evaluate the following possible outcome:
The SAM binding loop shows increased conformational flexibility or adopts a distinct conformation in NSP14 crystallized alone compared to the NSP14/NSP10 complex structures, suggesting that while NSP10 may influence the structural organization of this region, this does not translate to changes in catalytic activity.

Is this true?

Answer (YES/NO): YES